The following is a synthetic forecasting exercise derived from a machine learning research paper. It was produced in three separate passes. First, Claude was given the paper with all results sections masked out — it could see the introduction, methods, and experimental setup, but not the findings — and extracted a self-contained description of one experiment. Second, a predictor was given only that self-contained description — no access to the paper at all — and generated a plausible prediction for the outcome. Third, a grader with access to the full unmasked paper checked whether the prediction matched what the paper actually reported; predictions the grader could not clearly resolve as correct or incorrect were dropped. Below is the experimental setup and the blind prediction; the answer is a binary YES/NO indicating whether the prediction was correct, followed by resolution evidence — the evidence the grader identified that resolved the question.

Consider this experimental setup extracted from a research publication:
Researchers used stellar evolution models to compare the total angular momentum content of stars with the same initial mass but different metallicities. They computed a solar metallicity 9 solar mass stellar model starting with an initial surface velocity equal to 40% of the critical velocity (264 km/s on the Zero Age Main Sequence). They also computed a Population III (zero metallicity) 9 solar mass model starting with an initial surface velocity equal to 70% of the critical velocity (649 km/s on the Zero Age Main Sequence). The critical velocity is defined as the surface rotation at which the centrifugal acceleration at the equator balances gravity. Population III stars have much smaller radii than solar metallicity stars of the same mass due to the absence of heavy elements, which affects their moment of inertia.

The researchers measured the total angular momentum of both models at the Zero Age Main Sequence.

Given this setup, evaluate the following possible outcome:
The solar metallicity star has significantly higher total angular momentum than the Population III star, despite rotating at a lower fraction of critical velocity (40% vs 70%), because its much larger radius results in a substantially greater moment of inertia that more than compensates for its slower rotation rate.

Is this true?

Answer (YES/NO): NO